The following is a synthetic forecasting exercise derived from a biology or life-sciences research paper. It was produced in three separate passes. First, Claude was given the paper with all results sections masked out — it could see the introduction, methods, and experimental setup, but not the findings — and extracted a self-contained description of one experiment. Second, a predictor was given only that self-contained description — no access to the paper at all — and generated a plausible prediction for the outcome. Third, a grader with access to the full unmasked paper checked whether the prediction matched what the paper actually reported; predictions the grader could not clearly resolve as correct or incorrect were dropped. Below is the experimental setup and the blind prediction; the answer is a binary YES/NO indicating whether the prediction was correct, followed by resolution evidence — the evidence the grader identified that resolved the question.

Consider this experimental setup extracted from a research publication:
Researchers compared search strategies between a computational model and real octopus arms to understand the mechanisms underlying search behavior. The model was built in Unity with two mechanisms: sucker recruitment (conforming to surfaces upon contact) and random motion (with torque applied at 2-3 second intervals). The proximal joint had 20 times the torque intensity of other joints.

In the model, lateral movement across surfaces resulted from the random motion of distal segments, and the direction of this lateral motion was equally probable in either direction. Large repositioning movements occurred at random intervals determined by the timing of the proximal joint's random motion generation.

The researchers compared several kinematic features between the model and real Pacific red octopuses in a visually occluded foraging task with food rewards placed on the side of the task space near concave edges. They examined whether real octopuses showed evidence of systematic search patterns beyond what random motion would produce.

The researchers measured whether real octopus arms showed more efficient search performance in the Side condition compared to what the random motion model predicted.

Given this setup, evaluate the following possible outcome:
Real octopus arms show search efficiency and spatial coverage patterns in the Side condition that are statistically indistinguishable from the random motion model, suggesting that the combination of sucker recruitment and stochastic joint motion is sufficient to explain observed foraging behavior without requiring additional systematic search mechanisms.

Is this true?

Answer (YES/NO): NO